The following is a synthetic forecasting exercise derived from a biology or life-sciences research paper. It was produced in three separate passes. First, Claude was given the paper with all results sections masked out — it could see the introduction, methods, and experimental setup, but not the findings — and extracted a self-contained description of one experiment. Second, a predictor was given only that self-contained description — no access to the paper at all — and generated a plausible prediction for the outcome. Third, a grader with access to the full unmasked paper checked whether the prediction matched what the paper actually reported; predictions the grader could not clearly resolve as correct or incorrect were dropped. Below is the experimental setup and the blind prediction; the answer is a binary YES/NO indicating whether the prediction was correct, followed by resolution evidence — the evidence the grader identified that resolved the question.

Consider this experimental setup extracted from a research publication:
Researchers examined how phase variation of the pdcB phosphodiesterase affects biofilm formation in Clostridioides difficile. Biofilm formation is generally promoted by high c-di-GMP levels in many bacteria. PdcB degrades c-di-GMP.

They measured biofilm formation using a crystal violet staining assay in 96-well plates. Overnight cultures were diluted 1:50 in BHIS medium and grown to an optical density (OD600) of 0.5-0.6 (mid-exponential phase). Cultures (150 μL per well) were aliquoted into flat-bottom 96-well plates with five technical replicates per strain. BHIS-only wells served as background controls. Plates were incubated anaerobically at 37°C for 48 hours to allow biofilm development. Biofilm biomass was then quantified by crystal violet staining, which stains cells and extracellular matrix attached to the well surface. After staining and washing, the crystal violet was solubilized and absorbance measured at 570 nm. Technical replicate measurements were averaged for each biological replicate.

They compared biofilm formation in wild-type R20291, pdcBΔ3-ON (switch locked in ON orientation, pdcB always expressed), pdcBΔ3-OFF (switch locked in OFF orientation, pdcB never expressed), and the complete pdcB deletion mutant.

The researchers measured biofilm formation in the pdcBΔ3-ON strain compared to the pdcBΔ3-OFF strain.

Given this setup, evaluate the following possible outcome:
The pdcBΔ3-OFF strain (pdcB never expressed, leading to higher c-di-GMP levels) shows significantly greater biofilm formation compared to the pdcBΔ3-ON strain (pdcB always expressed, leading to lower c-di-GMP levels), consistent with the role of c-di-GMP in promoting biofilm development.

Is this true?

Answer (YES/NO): YES